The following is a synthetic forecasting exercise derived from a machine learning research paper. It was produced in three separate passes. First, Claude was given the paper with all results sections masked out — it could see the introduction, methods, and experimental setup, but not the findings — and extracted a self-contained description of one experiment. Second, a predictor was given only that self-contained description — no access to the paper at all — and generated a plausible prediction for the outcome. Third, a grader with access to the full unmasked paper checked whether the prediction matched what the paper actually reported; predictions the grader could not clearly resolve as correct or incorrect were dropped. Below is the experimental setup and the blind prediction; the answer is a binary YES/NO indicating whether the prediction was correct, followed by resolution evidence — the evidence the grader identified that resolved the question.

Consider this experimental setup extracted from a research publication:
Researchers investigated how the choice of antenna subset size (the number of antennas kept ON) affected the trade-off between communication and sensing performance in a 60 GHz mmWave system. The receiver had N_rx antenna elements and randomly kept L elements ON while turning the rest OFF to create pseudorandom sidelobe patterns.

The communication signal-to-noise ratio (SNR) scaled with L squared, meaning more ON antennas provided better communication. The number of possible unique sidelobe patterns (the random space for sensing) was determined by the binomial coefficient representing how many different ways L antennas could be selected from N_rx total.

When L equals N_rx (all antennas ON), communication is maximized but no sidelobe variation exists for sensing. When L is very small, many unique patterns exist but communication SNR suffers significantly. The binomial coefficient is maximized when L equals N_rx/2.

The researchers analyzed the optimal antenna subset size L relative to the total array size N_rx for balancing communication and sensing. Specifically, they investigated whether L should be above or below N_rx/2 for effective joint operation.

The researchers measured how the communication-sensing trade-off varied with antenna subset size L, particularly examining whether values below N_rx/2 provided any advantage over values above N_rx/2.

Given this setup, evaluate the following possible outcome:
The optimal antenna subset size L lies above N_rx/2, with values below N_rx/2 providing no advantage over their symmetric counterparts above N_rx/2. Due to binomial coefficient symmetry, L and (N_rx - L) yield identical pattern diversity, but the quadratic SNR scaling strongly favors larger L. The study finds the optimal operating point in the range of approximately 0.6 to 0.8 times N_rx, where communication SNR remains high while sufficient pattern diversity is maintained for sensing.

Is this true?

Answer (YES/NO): NO